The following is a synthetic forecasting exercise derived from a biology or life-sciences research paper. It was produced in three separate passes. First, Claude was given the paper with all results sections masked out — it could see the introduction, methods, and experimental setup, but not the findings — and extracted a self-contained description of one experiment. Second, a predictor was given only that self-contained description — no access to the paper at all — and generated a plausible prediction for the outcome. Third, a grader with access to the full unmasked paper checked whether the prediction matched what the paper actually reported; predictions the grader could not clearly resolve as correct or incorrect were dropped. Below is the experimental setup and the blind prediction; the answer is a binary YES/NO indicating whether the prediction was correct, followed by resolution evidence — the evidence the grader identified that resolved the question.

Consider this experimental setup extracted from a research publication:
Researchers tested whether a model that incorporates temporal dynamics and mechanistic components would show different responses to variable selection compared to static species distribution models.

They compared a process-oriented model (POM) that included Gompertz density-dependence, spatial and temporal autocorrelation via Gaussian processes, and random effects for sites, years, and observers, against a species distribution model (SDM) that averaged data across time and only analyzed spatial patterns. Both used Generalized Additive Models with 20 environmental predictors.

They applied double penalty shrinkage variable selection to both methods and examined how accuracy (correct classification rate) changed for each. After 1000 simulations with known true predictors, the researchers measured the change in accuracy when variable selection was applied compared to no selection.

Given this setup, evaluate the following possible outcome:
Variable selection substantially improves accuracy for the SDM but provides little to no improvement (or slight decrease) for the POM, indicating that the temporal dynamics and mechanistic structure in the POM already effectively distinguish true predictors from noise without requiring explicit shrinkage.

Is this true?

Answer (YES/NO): NO